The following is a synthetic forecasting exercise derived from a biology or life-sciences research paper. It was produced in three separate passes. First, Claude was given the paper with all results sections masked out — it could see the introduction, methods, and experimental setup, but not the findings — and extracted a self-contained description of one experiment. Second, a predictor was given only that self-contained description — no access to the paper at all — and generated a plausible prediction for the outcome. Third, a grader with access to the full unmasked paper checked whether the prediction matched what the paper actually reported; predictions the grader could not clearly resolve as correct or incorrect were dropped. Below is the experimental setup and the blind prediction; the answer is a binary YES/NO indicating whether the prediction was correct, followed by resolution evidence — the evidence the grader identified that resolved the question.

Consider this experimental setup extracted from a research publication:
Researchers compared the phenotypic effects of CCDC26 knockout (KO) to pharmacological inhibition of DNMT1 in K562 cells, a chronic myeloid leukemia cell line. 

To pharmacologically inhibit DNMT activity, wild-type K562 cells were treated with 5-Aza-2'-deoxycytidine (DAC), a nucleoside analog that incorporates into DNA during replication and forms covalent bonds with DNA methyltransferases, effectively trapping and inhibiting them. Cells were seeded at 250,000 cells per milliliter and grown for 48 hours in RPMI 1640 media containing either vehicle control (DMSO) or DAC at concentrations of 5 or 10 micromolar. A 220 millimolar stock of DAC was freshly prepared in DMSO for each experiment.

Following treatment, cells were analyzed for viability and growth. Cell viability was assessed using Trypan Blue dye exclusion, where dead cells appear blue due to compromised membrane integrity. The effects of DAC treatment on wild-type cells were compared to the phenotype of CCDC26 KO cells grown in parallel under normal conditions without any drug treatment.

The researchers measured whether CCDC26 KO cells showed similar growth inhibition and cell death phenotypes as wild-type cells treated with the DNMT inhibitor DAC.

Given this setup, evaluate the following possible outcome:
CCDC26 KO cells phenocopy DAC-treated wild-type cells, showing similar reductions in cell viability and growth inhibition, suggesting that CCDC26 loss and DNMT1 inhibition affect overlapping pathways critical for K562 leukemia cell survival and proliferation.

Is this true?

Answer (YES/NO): YES